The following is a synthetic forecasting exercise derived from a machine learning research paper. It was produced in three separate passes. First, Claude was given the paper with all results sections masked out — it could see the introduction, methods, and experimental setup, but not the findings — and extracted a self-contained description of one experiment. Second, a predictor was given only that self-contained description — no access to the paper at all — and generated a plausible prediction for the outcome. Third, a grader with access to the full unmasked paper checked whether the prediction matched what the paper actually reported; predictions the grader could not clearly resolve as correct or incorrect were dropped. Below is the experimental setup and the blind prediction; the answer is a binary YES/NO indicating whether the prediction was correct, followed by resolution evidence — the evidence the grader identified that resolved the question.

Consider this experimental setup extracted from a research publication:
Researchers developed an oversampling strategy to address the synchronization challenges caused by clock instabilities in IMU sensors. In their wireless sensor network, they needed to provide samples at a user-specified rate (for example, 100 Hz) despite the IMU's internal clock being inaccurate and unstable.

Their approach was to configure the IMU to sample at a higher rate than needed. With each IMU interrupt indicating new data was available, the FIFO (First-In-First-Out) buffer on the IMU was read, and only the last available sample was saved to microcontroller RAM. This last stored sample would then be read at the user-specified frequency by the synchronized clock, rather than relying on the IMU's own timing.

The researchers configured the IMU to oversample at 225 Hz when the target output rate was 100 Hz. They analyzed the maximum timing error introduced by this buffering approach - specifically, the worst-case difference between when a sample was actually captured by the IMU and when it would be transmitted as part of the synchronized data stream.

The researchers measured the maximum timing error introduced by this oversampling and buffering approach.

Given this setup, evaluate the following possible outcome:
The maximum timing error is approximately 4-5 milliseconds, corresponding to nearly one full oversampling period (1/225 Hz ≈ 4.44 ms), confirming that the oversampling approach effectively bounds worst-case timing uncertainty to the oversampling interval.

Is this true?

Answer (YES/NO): YES